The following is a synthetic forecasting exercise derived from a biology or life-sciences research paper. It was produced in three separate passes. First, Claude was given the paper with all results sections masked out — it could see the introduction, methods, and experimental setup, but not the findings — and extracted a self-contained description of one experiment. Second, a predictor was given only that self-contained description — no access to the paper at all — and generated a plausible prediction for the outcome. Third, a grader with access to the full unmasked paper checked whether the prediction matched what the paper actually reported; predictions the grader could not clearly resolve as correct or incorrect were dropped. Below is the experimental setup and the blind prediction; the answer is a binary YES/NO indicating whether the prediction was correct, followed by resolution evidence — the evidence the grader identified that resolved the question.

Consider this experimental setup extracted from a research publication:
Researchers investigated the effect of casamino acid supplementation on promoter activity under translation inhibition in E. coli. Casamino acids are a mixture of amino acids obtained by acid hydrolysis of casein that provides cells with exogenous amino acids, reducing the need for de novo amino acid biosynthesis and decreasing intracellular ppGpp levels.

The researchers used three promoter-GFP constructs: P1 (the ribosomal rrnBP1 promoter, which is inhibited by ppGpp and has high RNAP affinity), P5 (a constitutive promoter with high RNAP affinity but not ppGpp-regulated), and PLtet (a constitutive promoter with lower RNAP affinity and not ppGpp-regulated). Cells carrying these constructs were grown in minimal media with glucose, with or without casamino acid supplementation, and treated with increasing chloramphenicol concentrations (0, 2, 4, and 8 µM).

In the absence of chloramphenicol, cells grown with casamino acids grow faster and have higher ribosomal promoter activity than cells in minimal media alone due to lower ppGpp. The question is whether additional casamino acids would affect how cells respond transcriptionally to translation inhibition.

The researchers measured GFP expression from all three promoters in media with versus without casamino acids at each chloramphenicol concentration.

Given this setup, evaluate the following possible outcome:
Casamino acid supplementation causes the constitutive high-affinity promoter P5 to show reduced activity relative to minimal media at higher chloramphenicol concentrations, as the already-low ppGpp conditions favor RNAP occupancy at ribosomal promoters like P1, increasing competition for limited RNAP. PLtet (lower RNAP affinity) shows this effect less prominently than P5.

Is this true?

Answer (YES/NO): NO